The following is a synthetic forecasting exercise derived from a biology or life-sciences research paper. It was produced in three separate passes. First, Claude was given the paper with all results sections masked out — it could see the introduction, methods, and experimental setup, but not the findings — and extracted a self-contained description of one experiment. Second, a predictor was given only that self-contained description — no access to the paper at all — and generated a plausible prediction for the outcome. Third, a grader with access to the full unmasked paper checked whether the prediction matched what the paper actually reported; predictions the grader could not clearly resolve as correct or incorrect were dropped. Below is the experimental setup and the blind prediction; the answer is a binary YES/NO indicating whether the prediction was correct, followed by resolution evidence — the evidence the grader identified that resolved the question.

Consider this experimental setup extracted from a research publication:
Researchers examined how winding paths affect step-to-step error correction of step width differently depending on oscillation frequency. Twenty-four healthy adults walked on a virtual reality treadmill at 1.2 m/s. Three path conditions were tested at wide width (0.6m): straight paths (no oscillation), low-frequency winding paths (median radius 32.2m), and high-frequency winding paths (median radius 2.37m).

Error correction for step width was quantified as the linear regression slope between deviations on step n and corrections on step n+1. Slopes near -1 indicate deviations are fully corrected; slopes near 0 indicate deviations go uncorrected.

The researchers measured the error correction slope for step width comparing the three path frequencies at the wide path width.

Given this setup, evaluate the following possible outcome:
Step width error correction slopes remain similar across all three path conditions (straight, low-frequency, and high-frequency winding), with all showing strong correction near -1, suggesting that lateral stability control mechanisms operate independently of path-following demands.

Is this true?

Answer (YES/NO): NO